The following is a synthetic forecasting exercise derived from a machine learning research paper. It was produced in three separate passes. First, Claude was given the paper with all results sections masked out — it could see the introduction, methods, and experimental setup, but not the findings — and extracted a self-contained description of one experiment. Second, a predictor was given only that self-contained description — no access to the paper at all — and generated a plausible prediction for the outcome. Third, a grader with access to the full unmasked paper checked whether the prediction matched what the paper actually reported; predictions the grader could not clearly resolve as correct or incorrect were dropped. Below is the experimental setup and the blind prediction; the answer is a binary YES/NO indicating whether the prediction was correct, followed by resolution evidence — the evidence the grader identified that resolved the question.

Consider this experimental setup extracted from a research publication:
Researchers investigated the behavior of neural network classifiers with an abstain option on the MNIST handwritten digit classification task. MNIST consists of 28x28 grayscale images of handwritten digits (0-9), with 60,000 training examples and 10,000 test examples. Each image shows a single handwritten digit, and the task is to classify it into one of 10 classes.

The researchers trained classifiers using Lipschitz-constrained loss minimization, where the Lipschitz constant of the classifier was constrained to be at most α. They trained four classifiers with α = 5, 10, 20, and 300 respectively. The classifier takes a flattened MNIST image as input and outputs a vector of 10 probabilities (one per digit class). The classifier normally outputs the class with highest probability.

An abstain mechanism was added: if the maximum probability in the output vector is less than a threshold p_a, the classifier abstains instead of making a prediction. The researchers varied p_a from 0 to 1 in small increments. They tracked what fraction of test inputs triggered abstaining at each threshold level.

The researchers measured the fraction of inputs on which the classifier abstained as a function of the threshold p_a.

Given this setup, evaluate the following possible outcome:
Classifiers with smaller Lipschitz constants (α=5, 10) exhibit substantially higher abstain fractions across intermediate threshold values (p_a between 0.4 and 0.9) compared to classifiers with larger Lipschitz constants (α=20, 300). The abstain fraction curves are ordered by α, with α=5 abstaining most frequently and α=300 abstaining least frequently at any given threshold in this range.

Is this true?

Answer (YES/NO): NO